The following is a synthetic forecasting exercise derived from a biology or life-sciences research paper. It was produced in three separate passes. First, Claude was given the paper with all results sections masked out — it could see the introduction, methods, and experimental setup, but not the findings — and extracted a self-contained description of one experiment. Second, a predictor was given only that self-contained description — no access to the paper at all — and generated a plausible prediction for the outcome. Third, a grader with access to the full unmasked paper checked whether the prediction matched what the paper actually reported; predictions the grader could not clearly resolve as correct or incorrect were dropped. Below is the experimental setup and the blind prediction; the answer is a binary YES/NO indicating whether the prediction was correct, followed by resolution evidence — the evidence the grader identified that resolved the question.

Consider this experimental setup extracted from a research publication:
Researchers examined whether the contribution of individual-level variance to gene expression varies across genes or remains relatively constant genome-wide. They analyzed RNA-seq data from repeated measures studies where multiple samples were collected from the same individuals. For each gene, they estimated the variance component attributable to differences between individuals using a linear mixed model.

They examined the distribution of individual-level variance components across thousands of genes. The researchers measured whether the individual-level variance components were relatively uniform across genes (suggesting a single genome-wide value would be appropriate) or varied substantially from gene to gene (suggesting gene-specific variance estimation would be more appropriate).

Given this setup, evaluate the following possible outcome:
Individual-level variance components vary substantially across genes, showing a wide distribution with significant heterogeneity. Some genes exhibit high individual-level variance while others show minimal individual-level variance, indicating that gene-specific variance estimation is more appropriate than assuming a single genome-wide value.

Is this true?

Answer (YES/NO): YES